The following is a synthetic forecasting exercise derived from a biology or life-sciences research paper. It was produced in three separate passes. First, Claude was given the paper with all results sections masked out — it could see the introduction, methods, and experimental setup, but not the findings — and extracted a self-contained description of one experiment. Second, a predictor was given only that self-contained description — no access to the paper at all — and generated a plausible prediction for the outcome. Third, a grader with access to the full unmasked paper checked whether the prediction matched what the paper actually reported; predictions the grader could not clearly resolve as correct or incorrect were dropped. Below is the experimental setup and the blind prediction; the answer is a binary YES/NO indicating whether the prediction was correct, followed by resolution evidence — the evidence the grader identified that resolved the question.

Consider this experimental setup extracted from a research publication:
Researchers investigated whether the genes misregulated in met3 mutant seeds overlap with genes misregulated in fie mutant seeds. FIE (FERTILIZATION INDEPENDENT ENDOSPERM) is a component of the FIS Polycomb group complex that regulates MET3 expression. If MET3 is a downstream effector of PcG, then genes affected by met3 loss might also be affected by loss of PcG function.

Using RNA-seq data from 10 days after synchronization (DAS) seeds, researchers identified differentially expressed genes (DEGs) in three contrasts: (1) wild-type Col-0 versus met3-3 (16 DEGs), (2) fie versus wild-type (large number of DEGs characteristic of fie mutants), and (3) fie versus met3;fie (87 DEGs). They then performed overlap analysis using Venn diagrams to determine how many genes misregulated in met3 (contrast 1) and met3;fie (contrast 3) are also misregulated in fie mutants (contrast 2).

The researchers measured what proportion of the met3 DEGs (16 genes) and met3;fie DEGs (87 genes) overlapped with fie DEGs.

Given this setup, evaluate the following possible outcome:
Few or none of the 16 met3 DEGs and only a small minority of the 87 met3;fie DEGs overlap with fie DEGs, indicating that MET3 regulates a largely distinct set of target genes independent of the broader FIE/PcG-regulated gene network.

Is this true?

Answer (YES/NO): NO